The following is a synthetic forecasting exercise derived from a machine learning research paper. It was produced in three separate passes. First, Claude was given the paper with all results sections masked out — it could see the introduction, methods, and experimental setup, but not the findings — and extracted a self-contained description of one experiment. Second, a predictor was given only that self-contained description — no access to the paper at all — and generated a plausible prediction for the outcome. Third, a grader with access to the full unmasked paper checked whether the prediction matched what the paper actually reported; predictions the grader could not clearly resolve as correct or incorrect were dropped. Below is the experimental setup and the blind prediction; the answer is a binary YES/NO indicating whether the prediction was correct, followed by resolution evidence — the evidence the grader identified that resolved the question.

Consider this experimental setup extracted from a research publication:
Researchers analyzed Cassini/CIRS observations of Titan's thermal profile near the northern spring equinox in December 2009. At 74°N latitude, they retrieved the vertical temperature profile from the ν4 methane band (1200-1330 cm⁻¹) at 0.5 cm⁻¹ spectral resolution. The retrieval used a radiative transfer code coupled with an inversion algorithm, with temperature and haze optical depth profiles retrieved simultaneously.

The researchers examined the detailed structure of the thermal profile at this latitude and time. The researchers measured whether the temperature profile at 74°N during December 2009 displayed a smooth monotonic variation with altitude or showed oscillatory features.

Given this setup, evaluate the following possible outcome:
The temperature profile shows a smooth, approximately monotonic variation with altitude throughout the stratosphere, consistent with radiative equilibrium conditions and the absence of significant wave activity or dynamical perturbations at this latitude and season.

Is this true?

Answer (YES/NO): NO